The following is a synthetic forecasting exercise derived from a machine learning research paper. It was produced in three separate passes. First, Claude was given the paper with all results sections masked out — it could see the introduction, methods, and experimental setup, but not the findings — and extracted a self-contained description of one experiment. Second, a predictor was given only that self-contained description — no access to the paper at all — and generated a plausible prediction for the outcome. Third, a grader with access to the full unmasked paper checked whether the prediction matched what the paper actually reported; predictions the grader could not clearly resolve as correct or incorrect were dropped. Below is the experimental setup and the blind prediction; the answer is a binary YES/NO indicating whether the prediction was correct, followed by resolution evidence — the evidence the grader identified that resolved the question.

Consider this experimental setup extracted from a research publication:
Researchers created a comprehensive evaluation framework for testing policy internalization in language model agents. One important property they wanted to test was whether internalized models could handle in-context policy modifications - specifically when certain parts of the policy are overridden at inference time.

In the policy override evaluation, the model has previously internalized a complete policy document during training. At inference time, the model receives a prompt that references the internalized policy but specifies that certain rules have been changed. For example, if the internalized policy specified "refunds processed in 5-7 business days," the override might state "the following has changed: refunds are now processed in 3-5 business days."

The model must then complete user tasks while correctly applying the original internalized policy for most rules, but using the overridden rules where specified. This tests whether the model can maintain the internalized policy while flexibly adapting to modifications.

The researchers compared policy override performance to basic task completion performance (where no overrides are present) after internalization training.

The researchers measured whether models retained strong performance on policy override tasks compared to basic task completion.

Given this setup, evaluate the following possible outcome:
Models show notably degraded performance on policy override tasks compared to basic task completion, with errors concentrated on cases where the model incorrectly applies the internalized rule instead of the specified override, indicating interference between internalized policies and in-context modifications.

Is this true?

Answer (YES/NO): NO